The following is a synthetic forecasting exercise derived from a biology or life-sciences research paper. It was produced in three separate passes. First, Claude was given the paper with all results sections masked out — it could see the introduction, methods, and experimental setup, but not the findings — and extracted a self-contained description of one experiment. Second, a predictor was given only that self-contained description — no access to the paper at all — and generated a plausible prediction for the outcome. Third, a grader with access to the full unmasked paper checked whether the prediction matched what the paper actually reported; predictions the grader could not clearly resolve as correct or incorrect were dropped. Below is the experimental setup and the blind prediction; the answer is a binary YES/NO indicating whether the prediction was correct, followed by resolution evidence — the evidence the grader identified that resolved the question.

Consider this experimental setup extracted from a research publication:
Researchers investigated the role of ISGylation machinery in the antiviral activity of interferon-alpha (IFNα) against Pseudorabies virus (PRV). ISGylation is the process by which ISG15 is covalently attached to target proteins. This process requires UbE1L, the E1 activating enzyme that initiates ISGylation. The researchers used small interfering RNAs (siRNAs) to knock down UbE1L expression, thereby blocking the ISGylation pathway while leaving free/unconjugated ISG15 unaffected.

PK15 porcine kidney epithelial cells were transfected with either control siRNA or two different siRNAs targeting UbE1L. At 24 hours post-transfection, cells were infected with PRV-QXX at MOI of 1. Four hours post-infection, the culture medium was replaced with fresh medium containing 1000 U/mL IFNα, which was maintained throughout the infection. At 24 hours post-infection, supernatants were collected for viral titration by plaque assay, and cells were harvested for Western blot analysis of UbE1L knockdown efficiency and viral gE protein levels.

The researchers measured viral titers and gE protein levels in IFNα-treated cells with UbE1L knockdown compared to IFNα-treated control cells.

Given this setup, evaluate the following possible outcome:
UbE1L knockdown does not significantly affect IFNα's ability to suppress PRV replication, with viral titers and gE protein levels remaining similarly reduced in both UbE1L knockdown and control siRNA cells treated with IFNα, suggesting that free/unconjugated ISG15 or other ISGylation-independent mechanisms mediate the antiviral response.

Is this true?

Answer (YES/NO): NO